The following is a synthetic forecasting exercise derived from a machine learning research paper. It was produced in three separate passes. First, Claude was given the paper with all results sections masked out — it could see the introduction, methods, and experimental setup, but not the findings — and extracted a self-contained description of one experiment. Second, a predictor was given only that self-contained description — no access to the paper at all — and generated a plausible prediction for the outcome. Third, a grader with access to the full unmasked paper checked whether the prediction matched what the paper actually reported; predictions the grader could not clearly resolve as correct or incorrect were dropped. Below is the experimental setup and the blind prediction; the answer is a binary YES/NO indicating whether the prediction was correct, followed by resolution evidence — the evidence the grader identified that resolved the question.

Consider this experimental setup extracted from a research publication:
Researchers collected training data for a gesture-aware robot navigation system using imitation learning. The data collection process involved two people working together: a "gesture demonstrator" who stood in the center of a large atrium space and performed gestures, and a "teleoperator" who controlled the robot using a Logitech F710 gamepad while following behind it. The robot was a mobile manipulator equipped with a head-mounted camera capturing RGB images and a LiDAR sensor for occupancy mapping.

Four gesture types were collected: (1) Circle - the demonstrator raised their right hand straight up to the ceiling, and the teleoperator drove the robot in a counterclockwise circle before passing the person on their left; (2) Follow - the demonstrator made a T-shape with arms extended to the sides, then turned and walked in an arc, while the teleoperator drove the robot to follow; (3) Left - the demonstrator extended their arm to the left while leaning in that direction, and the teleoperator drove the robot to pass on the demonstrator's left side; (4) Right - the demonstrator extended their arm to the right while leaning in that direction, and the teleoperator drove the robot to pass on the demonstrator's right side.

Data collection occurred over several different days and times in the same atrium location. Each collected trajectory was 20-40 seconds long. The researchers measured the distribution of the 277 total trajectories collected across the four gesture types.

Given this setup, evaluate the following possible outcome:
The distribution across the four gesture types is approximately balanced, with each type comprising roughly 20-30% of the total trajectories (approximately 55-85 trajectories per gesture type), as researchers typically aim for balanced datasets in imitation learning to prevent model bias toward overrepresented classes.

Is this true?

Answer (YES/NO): NO